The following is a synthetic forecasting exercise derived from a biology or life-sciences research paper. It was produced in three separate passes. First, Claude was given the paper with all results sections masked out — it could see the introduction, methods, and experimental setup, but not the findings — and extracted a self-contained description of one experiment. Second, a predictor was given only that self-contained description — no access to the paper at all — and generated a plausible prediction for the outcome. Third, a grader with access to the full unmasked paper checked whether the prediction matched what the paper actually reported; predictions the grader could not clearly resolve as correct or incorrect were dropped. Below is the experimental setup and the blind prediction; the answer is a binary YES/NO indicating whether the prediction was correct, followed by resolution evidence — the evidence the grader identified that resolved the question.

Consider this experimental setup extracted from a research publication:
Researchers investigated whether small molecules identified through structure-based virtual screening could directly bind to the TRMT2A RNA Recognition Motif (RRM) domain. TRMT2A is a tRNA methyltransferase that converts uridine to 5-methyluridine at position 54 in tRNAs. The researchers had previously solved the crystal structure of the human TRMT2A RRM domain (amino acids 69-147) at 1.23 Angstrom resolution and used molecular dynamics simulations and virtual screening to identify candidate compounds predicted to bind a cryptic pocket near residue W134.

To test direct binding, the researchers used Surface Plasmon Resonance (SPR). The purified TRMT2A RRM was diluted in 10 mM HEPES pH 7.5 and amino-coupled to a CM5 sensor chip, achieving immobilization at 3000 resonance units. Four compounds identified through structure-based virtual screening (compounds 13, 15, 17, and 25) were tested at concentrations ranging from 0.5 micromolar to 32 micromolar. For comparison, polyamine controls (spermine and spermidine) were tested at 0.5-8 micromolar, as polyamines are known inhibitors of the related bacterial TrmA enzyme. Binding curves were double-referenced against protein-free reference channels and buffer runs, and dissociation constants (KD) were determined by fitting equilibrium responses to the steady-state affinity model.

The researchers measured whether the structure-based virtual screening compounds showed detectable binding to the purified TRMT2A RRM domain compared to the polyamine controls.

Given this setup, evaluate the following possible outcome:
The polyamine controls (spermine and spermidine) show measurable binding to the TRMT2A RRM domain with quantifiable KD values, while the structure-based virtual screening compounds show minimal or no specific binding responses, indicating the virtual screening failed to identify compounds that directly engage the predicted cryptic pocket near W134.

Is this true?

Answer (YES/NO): YES